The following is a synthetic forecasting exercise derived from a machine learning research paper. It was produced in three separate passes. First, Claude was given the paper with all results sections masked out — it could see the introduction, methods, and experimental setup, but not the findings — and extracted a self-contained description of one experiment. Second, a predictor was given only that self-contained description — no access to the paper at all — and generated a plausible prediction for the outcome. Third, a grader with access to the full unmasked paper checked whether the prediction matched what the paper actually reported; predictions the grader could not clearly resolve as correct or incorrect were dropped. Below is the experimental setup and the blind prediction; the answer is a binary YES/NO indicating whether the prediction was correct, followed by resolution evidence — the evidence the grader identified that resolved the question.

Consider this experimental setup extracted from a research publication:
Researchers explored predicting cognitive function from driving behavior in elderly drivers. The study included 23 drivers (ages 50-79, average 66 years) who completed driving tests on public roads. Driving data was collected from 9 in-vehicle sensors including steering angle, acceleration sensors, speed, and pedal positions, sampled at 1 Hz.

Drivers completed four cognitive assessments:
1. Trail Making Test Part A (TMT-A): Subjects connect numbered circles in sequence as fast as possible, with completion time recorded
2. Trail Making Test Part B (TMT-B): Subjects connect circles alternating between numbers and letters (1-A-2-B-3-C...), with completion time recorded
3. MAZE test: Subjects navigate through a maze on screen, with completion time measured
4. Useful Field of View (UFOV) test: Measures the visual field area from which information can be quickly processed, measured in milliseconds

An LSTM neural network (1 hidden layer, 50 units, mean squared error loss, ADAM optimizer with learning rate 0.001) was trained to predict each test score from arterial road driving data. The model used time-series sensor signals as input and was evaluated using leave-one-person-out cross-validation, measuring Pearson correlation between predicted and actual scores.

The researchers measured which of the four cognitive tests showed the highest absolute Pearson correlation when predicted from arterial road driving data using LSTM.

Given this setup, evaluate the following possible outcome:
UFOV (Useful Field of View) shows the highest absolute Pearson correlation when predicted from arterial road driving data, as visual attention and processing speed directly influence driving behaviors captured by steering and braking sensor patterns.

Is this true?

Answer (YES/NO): NO